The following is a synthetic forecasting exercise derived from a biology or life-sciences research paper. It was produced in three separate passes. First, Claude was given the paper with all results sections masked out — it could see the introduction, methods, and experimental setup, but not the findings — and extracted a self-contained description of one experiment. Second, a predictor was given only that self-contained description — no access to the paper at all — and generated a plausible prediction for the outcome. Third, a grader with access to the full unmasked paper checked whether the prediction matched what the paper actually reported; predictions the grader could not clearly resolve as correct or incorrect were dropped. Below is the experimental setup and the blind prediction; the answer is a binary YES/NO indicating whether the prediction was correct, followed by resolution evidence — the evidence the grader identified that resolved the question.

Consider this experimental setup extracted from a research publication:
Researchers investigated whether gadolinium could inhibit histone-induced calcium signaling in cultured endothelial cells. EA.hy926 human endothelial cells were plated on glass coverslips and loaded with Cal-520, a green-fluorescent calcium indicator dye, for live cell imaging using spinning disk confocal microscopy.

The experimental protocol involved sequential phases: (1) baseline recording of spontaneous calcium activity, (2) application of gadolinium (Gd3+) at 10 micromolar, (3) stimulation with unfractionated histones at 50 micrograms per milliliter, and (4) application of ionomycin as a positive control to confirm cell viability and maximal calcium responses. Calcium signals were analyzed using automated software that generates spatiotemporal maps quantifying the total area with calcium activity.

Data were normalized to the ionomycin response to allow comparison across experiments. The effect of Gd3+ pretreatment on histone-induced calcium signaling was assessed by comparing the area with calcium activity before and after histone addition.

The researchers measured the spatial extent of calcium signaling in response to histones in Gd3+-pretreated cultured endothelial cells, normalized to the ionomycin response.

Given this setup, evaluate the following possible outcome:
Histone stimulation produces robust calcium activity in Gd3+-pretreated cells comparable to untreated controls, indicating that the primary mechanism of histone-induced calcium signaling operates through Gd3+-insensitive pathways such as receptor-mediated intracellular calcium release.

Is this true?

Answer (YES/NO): NO